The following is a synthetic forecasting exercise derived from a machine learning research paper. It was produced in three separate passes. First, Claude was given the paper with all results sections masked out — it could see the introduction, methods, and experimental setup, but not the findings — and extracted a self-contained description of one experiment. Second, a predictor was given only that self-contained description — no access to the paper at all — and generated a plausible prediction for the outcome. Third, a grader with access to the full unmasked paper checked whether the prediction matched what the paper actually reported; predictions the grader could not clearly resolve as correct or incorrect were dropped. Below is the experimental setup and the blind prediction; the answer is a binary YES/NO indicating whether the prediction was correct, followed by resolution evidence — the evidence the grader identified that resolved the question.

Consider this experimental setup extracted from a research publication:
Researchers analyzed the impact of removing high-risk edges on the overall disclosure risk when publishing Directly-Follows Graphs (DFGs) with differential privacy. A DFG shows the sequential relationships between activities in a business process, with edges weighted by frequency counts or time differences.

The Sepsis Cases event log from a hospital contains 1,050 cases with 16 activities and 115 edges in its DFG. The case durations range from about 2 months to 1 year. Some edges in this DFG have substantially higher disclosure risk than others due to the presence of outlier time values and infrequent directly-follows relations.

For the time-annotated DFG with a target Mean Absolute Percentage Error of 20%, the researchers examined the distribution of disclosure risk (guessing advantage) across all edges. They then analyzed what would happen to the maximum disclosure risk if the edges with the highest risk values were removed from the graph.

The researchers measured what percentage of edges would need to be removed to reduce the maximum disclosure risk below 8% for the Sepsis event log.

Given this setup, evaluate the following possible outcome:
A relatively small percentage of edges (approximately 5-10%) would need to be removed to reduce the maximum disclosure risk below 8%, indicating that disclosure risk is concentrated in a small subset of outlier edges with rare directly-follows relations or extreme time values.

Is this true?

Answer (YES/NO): YES